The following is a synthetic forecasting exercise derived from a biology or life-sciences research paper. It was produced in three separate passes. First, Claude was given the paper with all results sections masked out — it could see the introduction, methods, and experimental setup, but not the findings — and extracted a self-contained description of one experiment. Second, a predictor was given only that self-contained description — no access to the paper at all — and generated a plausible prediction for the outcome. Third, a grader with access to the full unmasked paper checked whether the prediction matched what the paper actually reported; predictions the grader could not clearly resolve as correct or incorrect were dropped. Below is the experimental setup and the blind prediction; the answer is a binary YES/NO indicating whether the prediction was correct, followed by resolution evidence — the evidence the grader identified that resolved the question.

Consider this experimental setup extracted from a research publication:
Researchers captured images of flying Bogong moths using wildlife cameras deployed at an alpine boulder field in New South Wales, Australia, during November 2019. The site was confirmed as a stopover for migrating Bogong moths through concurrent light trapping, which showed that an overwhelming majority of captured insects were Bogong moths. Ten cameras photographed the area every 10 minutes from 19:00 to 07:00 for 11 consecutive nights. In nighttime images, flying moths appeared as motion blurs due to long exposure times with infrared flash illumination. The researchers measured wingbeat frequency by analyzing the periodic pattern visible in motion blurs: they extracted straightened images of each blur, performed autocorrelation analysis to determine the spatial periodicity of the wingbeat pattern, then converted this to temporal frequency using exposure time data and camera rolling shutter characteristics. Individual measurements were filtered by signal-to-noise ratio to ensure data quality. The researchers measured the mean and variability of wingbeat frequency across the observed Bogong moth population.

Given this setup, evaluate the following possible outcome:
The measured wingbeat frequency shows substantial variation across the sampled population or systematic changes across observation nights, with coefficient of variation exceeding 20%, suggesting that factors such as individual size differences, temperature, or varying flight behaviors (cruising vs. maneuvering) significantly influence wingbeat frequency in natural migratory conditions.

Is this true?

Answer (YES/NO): NO